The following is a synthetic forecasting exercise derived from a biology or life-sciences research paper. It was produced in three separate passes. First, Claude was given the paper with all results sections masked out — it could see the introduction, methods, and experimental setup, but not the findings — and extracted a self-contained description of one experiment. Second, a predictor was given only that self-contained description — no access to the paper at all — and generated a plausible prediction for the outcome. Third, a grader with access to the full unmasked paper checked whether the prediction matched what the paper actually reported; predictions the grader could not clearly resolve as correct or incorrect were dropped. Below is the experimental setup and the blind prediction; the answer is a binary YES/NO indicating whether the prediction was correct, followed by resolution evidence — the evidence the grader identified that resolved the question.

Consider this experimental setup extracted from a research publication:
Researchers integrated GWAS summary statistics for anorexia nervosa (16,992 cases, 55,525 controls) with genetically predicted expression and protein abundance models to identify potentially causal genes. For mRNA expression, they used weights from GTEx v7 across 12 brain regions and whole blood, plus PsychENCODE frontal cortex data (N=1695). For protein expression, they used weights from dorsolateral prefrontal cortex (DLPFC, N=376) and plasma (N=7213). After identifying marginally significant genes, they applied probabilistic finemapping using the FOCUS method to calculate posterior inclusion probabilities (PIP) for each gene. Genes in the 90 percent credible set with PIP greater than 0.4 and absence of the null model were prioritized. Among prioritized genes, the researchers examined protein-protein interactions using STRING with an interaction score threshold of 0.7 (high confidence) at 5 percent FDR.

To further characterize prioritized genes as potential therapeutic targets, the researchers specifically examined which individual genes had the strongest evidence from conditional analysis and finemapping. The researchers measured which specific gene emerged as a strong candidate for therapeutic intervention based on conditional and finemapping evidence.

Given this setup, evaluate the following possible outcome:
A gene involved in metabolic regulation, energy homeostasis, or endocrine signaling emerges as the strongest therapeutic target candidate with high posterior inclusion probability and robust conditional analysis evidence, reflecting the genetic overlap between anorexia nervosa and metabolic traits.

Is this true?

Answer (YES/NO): NO